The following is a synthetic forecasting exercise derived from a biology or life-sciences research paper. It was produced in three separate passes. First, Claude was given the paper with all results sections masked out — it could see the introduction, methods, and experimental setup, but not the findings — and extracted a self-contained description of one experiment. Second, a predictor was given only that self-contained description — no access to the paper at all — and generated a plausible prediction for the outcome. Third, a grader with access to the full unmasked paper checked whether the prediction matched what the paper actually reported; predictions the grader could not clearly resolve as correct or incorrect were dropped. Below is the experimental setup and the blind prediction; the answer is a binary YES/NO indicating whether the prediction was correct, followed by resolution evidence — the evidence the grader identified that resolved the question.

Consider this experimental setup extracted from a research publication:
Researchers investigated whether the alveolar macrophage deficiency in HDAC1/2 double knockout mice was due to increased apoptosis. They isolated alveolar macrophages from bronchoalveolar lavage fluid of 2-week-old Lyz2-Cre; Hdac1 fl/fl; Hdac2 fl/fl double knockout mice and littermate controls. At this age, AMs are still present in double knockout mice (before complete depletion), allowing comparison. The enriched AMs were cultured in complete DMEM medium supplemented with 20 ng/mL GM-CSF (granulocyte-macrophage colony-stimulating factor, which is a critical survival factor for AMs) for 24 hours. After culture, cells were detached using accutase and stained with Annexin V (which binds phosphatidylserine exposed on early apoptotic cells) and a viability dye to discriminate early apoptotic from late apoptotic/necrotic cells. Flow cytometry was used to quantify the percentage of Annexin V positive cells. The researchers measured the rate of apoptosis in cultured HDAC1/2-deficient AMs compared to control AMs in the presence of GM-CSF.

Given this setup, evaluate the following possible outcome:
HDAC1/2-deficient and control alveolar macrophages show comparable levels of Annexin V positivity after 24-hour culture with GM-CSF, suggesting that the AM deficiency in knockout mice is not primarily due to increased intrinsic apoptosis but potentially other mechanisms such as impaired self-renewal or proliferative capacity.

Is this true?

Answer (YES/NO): NO